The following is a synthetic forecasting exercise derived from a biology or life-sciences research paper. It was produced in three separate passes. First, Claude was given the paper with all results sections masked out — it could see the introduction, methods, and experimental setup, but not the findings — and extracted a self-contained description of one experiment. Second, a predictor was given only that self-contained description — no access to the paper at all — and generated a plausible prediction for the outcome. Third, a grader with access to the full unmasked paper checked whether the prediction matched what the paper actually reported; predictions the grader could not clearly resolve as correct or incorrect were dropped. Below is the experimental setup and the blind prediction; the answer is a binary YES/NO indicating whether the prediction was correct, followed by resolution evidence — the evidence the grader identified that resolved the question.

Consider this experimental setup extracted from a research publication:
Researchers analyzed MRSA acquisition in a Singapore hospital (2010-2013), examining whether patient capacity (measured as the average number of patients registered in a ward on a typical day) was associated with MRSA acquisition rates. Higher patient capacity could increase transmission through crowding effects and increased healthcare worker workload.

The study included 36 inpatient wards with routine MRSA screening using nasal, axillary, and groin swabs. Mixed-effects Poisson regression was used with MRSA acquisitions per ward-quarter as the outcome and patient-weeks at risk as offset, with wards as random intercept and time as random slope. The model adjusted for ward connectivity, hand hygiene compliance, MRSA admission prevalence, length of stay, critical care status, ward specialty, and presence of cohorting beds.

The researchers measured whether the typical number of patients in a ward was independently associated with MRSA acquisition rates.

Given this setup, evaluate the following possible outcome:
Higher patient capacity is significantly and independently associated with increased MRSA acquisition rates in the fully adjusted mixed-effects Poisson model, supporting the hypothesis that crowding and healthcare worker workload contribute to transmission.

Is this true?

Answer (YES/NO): YES